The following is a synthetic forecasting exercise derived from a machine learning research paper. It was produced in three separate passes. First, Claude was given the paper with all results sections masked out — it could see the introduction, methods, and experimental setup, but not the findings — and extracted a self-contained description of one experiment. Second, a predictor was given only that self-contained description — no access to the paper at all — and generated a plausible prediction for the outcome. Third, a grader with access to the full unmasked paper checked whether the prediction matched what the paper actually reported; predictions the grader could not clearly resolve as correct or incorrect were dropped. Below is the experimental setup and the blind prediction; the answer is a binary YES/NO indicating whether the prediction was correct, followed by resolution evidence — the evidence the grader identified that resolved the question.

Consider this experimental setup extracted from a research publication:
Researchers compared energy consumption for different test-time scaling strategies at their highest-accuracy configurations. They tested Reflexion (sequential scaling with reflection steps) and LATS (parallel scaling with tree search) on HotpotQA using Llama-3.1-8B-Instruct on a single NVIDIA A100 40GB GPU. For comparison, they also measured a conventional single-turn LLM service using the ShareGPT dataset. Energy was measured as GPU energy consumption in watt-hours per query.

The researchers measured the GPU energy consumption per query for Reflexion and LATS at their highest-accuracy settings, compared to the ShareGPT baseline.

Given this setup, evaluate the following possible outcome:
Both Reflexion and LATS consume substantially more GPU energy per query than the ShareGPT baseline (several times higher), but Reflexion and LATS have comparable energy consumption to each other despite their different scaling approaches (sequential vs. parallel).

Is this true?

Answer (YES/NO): NO